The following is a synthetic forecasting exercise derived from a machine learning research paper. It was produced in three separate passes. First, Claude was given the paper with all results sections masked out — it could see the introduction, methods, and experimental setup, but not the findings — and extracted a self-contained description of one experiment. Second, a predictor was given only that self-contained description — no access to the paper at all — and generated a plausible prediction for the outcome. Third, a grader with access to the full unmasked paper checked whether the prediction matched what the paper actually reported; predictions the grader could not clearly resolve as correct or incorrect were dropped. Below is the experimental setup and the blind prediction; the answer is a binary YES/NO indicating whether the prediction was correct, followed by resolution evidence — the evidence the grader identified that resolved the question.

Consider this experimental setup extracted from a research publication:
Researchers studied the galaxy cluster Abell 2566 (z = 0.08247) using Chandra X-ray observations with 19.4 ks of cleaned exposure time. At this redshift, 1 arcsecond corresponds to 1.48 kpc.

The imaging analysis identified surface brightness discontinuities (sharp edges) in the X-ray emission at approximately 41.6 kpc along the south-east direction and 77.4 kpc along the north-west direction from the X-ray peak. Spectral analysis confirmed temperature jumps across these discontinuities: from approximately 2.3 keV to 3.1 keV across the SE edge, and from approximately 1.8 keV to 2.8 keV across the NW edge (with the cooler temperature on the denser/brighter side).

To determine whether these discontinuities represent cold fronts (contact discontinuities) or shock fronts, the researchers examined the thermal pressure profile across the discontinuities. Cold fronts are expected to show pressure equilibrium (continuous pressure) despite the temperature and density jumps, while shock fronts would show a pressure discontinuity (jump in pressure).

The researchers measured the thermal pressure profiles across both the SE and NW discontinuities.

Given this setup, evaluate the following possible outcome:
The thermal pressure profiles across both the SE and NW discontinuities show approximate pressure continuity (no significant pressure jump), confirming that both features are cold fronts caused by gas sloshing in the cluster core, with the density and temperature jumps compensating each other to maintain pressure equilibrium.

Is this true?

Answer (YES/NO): YES